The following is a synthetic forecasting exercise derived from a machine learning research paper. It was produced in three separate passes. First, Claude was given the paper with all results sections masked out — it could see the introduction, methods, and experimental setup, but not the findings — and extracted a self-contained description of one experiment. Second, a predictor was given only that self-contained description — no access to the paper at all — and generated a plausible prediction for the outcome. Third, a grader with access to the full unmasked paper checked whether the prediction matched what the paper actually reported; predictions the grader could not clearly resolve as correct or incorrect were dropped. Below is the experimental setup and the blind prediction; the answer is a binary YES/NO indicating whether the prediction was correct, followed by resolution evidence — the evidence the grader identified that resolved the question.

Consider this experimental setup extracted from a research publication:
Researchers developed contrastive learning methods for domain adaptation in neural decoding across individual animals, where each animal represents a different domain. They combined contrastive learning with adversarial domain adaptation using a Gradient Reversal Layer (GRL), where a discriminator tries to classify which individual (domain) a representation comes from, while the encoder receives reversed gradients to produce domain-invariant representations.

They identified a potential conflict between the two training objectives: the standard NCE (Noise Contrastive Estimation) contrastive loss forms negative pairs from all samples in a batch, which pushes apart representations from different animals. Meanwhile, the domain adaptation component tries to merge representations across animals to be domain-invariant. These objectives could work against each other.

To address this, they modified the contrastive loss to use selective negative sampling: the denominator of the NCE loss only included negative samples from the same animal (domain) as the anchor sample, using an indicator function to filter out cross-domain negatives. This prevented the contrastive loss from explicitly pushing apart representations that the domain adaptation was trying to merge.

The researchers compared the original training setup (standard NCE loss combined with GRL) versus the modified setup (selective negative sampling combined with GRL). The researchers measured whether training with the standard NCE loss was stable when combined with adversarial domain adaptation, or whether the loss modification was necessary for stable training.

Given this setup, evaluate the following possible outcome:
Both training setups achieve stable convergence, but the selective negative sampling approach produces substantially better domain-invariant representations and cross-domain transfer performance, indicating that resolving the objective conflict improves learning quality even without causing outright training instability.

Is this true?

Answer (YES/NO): NO